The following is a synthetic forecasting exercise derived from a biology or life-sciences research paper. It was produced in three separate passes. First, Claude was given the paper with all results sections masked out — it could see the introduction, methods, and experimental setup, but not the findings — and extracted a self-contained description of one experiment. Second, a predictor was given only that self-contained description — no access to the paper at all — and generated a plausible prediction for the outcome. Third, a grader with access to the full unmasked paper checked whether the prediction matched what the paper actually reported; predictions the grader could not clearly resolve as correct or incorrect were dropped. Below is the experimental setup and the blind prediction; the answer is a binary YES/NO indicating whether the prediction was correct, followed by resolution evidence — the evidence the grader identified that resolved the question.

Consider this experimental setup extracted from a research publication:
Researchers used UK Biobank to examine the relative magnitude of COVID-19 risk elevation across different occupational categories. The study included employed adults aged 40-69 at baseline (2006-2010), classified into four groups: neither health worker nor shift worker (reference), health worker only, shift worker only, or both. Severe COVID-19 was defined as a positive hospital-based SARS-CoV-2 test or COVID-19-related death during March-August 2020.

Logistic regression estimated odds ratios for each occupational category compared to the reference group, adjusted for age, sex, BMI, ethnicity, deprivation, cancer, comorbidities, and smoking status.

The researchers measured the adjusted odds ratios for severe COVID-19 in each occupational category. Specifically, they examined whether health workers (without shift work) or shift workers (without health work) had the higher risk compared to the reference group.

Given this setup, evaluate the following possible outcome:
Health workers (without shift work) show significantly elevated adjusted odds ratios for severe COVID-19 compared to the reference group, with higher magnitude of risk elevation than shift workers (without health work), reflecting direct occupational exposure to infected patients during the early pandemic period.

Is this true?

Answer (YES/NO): YES